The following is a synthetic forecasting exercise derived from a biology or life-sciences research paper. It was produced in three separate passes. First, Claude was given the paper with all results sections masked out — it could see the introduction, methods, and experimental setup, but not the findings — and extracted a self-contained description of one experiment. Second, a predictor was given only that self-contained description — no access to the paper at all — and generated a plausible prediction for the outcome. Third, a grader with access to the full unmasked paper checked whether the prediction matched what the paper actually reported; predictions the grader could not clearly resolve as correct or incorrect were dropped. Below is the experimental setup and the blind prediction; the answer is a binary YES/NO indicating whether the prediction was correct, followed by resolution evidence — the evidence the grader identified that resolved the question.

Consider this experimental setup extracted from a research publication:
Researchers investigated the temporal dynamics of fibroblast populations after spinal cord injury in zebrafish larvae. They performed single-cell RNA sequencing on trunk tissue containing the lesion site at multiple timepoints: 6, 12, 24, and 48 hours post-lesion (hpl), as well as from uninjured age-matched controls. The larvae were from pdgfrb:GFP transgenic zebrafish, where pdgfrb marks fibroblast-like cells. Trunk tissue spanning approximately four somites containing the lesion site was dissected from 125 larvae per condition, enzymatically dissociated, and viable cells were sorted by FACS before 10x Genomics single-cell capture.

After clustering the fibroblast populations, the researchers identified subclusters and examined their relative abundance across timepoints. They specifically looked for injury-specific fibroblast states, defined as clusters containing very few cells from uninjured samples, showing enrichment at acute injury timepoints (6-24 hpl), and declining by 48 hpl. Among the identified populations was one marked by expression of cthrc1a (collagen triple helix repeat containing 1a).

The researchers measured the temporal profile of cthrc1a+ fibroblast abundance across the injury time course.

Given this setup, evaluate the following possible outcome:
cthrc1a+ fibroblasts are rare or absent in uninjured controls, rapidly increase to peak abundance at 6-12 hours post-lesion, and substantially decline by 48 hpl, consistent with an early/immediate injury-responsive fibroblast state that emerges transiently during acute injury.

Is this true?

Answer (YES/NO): YES